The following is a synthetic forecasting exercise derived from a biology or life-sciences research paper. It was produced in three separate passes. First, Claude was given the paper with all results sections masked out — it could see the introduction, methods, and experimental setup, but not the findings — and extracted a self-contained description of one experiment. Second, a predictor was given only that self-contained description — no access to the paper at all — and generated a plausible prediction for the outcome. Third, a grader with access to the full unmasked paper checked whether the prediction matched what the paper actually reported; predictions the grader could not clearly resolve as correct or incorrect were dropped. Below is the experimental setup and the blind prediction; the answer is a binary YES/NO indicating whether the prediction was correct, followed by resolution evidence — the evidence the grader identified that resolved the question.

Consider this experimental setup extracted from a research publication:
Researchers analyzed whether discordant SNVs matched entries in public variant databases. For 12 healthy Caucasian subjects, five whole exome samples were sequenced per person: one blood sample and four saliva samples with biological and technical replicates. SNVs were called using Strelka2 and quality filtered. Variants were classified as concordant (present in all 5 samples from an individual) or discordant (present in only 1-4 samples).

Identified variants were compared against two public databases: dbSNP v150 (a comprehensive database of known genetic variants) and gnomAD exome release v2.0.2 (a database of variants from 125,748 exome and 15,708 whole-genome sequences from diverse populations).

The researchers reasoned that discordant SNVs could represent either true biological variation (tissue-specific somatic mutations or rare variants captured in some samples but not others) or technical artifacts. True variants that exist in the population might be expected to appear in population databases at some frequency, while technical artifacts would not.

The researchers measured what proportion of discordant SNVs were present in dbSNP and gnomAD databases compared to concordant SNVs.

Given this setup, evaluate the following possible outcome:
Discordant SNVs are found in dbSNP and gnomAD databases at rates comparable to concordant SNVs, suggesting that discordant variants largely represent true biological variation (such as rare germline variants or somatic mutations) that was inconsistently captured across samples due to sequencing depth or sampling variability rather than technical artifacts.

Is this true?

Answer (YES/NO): NO